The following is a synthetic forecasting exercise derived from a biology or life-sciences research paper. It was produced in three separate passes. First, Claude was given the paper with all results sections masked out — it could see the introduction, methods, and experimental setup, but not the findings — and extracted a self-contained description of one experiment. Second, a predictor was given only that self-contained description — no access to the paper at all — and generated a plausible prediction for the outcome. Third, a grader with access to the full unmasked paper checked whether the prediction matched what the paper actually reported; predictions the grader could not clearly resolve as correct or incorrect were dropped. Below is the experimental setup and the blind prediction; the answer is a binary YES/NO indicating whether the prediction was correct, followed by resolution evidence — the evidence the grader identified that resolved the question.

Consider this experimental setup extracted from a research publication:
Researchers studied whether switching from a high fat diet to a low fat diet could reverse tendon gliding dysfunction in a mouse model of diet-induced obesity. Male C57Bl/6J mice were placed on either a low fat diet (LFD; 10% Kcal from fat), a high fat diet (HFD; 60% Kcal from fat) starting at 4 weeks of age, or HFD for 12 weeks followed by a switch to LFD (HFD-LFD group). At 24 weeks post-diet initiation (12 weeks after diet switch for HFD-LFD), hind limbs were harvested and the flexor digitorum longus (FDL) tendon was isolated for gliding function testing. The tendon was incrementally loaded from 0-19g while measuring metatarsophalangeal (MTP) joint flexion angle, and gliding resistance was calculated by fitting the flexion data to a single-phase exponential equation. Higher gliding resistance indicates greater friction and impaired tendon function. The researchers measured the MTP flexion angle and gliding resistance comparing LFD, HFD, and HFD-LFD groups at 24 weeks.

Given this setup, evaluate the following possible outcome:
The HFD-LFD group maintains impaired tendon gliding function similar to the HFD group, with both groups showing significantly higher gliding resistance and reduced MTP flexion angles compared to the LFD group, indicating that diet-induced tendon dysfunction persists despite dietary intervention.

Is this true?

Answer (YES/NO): NO